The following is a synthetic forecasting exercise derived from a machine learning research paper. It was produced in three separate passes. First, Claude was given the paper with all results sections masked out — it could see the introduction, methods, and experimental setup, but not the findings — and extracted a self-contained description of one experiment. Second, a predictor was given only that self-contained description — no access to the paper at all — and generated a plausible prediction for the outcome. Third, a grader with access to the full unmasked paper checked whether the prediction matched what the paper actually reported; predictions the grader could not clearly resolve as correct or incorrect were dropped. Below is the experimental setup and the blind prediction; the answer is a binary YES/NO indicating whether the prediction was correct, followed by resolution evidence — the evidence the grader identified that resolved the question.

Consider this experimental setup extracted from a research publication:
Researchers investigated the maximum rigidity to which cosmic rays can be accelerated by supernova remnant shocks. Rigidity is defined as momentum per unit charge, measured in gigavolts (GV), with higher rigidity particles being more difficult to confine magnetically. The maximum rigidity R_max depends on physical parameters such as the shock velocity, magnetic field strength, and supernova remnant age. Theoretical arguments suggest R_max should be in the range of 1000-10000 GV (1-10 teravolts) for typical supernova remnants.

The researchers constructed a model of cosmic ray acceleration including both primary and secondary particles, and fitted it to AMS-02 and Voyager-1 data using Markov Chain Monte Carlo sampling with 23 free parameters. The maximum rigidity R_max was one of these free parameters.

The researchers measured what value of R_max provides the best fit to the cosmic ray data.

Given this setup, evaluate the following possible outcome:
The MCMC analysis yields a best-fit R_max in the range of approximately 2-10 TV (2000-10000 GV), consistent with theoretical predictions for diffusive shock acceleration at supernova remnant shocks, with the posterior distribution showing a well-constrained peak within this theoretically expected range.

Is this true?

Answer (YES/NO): NO